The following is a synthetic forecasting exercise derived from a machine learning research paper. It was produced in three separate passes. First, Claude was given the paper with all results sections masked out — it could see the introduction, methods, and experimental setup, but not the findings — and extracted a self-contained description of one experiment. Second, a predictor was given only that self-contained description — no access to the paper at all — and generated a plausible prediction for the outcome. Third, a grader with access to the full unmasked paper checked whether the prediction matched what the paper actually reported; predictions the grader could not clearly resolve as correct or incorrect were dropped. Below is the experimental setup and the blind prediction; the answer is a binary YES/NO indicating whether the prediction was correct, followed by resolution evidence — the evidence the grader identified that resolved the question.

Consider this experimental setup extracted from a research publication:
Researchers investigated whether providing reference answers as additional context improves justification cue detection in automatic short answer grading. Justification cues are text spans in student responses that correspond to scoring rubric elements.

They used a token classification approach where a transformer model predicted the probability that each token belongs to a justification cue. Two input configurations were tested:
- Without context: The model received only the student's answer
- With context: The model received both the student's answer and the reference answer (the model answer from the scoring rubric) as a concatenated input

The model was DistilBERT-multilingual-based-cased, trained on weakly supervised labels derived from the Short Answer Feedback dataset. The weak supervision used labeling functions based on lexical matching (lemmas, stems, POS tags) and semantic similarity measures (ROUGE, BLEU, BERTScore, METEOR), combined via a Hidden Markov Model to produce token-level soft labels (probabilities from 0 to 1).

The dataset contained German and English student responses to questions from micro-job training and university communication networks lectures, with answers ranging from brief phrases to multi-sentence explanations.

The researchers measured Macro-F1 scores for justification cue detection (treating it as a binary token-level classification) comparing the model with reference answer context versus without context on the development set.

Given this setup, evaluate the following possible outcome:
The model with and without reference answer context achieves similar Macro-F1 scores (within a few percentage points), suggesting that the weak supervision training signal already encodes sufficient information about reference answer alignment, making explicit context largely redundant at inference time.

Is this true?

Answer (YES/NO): YES